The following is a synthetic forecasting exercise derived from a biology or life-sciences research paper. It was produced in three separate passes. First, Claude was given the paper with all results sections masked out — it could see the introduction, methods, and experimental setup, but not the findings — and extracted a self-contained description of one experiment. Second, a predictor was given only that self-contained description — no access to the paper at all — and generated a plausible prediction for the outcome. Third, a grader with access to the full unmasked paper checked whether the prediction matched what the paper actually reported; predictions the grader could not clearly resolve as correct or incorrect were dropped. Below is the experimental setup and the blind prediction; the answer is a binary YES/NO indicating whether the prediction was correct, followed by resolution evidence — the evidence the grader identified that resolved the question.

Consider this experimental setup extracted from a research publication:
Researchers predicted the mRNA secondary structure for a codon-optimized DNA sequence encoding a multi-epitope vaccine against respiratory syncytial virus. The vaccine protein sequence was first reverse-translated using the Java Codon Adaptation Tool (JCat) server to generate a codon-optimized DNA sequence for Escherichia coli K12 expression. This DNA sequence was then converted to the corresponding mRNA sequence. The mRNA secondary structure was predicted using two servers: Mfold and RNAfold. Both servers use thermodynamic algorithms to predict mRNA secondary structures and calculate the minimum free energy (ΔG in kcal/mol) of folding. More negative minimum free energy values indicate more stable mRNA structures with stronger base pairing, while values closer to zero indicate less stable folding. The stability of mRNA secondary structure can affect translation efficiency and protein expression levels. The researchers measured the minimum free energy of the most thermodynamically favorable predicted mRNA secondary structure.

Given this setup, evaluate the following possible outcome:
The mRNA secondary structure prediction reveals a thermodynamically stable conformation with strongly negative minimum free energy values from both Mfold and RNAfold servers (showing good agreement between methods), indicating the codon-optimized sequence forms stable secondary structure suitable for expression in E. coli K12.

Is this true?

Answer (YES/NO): YES